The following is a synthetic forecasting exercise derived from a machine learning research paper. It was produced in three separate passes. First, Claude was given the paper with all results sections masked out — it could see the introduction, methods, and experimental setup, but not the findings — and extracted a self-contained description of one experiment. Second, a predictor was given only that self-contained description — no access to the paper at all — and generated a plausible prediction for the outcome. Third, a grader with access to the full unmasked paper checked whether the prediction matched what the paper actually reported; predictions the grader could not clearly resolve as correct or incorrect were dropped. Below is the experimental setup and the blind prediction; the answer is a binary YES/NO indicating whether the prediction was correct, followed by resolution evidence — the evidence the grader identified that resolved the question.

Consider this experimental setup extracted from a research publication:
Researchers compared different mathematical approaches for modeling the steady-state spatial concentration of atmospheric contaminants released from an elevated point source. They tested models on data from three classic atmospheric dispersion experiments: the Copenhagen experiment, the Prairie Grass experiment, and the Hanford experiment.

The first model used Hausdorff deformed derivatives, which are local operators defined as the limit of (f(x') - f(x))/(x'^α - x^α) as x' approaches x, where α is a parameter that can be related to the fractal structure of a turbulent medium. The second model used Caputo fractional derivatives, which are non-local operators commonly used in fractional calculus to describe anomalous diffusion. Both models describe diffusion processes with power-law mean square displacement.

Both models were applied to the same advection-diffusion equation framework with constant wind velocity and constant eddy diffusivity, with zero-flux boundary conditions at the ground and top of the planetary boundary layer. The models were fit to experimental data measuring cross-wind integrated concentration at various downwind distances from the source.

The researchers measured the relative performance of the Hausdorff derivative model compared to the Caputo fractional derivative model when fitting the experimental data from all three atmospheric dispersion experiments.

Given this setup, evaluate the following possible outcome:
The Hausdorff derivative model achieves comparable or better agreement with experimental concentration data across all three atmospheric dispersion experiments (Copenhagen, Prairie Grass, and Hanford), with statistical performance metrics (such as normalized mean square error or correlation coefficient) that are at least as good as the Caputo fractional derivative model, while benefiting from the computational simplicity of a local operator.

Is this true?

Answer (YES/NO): NO